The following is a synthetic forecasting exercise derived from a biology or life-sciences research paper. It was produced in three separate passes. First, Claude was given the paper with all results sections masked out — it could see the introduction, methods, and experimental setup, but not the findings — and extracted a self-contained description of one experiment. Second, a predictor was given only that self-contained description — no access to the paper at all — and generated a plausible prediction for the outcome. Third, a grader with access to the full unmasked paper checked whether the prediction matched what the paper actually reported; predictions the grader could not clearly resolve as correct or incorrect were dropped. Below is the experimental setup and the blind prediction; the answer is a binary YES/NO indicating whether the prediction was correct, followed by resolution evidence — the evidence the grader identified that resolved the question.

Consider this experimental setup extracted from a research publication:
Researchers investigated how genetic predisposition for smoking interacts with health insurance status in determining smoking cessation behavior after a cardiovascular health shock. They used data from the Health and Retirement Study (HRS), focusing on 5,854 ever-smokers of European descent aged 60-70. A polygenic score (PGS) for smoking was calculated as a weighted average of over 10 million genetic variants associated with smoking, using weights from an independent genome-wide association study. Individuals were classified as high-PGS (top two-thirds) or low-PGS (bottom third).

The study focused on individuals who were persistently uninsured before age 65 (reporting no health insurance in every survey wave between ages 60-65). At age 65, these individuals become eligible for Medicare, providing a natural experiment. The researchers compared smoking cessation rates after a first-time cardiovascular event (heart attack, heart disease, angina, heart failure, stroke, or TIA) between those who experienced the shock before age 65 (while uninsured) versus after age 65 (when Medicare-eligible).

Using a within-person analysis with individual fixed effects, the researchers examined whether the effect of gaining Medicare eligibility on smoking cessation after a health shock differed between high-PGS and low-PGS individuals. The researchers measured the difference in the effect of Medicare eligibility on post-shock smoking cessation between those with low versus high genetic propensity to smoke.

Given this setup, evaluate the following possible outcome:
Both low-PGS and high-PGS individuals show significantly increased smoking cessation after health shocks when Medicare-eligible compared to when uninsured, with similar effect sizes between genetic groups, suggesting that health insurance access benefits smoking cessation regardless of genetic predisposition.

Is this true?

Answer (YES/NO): NO